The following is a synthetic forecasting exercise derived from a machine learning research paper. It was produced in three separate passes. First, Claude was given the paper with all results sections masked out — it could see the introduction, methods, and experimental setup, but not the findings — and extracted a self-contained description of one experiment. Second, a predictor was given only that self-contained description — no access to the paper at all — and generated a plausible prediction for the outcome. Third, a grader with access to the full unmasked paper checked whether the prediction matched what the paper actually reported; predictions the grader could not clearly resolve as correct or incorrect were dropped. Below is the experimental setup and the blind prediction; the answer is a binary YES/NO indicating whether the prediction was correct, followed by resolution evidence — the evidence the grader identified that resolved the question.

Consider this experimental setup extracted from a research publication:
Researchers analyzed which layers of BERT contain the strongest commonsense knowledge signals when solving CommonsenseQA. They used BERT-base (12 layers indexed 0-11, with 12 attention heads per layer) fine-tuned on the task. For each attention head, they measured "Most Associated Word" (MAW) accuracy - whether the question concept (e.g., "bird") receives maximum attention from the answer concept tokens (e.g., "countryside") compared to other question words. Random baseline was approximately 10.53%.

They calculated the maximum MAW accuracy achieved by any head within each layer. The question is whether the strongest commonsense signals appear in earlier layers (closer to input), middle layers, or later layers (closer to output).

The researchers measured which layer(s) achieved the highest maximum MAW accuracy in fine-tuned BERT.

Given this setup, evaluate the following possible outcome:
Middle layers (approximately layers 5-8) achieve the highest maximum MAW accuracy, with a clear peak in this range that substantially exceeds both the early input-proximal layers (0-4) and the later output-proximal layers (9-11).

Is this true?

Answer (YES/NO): NO